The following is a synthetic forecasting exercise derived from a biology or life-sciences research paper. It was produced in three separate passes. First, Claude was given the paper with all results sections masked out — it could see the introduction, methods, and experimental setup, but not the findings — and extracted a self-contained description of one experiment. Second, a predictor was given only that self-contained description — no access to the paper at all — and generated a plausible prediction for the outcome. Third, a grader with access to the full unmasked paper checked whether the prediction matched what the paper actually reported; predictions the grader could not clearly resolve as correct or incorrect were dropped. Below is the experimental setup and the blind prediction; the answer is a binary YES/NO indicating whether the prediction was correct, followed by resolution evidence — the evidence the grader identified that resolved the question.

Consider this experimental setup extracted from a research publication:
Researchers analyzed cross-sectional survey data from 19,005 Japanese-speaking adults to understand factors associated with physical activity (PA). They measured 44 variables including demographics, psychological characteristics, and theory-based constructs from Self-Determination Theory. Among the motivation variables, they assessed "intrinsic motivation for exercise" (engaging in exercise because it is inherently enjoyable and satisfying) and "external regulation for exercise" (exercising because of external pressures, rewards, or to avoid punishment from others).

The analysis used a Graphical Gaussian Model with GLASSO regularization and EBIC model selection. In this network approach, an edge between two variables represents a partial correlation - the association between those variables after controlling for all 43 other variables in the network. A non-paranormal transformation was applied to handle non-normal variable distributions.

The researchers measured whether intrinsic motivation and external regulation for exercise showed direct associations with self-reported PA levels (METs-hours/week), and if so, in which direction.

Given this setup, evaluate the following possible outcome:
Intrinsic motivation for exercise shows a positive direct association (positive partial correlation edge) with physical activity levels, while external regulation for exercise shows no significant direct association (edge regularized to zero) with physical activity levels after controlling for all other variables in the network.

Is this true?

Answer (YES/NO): NO